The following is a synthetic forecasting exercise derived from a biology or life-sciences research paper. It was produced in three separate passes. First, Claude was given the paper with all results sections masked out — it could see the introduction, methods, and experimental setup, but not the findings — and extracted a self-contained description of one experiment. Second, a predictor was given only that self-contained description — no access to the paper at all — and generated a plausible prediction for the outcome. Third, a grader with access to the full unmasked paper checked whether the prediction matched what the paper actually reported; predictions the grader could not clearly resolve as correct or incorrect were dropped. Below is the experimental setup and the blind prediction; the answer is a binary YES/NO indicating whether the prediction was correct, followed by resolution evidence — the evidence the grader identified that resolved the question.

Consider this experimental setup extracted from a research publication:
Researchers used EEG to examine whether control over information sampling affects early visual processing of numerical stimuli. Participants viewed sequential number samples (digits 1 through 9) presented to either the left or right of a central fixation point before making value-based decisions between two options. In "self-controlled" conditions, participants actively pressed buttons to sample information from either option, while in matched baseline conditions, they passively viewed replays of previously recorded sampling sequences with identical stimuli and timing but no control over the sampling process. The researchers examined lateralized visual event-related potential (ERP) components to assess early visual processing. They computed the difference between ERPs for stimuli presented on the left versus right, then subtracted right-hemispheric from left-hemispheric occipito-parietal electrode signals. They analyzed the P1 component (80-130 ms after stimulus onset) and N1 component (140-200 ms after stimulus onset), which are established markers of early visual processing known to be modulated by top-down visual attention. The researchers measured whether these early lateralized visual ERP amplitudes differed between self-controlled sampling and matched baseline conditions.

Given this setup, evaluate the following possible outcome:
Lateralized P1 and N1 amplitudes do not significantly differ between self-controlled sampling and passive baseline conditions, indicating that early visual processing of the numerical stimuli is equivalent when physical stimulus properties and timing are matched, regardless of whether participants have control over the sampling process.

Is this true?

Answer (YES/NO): YES